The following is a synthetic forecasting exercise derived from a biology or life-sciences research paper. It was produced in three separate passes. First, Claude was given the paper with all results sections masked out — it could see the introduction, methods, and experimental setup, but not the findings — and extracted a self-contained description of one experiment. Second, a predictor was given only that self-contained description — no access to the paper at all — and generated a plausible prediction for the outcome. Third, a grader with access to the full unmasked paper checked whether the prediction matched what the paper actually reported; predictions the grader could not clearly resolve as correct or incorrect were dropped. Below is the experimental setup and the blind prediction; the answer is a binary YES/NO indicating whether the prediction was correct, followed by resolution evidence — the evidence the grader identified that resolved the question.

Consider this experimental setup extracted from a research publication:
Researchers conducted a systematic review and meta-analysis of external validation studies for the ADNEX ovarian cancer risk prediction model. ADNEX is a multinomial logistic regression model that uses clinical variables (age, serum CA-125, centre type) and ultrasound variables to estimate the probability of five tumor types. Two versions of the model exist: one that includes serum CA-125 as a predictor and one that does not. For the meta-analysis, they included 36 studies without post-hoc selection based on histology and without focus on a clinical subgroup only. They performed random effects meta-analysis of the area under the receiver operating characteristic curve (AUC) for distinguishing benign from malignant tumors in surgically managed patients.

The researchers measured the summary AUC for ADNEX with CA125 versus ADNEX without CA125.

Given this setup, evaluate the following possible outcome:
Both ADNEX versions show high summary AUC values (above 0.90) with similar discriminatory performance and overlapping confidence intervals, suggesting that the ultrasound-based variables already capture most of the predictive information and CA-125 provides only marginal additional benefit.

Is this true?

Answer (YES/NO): YES